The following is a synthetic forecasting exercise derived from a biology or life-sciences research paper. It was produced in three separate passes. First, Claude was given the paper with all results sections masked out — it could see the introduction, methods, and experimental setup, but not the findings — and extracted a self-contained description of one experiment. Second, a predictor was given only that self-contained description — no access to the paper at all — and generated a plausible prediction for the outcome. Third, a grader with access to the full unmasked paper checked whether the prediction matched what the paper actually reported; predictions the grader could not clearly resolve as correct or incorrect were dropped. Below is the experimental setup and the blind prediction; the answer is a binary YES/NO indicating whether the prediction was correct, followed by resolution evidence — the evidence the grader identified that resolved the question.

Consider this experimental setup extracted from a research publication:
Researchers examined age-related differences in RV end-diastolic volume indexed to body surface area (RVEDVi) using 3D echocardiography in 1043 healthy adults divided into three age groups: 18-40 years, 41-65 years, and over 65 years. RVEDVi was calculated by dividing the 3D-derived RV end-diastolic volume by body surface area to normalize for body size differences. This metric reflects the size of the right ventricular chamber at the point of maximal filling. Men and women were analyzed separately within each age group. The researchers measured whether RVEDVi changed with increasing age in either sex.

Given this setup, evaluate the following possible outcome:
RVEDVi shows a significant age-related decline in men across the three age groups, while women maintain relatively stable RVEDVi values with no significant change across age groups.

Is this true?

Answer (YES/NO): NO